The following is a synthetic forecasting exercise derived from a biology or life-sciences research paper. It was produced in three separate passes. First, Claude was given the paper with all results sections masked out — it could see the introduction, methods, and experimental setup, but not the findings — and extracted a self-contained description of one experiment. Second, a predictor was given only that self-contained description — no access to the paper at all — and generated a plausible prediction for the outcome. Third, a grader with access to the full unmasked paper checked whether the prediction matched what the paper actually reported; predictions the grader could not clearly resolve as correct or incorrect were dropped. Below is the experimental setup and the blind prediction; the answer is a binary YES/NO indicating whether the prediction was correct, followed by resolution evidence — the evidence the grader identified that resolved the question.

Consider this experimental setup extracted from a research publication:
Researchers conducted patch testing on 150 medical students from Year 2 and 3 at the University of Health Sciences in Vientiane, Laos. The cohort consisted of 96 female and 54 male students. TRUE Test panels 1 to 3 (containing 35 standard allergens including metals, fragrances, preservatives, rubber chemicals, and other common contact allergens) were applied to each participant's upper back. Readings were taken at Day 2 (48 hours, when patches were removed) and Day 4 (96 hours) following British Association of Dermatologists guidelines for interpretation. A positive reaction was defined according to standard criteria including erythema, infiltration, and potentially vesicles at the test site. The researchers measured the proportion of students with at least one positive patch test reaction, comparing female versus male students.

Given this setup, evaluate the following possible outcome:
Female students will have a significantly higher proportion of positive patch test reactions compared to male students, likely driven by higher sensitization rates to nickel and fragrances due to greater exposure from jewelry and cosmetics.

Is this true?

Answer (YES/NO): NO